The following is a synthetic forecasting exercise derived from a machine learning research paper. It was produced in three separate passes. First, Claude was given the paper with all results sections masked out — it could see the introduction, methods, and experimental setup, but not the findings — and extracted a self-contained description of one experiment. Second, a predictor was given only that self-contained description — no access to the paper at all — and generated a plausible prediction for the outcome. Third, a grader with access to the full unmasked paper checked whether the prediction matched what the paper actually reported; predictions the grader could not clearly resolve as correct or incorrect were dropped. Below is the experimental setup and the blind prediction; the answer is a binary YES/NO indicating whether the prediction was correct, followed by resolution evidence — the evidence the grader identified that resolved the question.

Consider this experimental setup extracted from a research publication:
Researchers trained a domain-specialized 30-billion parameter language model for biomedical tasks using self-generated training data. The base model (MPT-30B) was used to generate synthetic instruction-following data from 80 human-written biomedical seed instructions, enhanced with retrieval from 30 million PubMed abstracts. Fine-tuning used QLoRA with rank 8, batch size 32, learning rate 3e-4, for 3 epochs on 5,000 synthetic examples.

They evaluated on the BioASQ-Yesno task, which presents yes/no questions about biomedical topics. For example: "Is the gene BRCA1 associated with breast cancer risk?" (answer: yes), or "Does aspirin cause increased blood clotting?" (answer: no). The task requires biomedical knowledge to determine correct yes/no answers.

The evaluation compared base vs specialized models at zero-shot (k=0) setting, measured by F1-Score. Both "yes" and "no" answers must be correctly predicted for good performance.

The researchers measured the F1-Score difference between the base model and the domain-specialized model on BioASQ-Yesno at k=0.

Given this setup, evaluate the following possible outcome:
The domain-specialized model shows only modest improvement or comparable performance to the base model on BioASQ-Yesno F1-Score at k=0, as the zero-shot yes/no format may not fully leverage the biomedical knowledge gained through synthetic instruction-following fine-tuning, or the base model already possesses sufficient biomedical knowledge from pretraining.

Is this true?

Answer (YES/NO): NO